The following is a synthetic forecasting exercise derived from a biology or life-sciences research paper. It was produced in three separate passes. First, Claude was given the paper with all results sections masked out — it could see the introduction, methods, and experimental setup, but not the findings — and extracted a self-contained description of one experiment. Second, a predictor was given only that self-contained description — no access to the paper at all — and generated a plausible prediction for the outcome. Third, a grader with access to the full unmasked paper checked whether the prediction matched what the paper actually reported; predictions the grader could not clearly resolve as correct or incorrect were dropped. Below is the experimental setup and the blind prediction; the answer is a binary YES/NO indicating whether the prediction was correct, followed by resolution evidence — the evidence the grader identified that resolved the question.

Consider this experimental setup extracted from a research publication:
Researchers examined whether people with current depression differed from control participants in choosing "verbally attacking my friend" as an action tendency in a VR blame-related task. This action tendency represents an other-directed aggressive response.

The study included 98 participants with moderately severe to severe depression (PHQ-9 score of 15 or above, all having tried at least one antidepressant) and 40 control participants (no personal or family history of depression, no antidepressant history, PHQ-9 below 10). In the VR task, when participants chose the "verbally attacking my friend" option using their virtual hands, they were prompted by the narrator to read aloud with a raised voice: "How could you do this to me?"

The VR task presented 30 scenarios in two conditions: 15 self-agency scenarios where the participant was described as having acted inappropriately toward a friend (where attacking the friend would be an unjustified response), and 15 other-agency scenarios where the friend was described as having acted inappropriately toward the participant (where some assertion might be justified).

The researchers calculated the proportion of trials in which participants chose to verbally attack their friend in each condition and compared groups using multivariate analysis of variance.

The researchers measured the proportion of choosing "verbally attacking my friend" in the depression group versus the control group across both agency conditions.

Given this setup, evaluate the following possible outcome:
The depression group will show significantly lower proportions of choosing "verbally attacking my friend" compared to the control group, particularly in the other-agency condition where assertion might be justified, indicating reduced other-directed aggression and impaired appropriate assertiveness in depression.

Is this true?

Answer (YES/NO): YES